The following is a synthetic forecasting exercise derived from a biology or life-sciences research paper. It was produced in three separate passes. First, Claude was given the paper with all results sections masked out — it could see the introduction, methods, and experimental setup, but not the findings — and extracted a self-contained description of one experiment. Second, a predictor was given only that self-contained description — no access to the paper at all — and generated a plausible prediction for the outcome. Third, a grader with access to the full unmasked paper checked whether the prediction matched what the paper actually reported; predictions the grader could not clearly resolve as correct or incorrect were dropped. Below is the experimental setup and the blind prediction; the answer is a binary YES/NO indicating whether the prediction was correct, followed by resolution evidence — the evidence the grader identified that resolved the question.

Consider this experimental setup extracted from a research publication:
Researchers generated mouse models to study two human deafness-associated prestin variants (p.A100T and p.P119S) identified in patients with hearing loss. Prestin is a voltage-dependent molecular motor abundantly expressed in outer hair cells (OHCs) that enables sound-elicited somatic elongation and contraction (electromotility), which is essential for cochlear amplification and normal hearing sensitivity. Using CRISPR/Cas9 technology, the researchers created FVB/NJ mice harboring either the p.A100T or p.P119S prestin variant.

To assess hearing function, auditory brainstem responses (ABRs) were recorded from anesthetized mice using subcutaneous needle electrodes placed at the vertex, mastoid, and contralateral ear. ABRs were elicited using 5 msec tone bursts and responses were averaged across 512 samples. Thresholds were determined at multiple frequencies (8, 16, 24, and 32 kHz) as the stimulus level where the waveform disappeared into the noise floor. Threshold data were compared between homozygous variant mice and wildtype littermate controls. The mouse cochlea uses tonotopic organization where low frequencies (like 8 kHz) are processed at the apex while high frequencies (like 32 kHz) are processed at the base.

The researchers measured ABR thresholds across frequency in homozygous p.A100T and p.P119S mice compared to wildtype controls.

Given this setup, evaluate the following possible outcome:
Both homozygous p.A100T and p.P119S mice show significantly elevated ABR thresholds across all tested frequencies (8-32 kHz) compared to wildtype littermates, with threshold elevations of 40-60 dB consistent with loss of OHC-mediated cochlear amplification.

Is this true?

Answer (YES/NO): NO